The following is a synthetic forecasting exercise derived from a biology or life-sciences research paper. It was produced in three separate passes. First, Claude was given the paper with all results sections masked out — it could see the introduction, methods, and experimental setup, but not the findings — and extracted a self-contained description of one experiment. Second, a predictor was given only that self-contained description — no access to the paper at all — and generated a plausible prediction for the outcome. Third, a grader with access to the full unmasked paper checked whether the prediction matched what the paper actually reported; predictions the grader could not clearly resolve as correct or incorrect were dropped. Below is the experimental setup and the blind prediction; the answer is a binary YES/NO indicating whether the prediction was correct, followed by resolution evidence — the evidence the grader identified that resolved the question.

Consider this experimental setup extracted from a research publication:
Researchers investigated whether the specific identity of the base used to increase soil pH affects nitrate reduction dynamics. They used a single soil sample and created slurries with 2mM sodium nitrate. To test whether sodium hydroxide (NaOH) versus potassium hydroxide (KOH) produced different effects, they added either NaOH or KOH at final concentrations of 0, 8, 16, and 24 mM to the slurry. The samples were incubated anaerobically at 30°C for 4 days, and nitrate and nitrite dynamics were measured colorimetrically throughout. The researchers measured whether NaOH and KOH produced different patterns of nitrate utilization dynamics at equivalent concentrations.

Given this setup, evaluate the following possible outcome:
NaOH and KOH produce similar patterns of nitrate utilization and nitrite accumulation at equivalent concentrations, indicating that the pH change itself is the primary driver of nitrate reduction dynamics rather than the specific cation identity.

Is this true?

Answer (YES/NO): YES